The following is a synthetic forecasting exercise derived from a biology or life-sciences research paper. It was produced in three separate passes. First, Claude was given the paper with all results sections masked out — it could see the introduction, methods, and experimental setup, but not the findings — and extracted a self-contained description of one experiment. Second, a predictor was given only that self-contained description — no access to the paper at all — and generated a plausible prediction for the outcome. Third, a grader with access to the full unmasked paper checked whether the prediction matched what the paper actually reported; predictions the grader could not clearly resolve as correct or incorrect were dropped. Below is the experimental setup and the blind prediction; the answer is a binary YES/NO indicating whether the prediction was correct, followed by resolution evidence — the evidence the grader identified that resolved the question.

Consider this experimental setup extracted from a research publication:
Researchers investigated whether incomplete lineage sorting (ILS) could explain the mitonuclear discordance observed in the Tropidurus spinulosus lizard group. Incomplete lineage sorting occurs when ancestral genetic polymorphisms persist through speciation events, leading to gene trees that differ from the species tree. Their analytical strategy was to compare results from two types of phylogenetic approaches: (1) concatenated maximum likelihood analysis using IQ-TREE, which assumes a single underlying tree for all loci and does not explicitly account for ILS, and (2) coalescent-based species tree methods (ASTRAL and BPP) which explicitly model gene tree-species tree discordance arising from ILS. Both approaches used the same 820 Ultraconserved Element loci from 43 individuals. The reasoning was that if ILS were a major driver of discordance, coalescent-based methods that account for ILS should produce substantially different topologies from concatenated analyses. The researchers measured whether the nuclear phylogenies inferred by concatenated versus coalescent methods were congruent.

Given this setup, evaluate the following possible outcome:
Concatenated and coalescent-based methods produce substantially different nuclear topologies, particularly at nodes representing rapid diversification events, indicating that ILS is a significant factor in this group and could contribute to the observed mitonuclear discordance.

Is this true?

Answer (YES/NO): NO